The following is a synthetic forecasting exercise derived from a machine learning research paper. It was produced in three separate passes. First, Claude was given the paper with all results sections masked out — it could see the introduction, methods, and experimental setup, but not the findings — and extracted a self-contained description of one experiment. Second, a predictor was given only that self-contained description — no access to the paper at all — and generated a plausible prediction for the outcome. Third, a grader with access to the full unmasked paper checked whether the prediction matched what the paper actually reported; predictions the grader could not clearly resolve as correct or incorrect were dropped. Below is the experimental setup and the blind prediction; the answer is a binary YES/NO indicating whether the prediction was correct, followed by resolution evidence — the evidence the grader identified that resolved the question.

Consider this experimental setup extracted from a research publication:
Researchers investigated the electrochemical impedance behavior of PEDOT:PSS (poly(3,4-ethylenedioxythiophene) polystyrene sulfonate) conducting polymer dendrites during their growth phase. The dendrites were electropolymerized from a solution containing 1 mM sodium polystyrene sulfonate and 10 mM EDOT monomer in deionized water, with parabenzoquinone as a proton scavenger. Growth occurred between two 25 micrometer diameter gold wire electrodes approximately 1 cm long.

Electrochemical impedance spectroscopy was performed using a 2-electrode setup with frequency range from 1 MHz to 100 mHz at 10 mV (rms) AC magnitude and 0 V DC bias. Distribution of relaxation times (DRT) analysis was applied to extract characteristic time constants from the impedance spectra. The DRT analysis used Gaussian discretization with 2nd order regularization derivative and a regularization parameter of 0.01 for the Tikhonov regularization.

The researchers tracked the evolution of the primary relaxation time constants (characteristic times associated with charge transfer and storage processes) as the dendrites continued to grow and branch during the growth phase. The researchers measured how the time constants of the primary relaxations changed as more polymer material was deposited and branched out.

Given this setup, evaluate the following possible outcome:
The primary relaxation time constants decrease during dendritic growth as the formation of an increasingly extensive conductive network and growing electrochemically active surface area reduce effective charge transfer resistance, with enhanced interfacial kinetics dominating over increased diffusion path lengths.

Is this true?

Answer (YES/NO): NO